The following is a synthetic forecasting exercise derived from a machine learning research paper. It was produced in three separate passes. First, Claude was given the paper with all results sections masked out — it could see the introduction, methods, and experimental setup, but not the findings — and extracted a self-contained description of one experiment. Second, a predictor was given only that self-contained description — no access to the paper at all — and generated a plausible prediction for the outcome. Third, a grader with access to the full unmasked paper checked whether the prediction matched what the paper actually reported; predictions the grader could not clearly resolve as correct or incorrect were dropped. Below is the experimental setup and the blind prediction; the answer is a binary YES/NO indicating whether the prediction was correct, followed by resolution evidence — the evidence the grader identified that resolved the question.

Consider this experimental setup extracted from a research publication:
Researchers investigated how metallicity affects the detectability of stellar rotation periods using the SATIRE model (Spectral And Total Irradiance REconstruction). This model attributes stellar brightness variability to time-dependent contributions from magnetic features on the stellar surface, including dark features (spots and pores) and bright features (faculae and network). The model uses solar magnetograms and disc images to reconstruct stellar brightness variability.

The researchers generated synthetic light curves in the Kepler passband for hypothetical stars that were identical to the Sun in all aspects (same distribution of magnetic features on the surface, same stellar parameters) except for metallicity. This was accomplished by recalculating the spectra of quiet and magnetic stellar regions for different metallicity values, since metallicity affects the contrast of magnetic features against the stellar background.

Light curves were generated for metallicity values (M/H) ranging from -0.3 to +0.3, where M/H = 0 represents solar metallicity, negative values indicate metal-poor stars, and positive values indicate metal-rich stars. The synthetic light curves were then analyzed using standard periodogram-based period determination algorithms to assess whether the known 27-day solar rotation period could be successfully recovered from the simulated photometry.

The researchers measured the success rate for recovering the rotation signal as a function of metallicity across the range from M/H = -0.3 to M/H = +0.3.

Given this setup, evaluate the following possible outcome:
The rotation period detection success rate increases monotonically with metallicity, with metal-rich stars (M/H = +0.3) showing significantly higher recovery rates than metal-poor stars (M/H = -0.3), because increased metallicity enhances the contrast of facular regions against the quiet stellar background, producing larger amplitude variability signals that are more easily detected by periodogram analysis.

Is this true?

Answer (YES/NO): NO